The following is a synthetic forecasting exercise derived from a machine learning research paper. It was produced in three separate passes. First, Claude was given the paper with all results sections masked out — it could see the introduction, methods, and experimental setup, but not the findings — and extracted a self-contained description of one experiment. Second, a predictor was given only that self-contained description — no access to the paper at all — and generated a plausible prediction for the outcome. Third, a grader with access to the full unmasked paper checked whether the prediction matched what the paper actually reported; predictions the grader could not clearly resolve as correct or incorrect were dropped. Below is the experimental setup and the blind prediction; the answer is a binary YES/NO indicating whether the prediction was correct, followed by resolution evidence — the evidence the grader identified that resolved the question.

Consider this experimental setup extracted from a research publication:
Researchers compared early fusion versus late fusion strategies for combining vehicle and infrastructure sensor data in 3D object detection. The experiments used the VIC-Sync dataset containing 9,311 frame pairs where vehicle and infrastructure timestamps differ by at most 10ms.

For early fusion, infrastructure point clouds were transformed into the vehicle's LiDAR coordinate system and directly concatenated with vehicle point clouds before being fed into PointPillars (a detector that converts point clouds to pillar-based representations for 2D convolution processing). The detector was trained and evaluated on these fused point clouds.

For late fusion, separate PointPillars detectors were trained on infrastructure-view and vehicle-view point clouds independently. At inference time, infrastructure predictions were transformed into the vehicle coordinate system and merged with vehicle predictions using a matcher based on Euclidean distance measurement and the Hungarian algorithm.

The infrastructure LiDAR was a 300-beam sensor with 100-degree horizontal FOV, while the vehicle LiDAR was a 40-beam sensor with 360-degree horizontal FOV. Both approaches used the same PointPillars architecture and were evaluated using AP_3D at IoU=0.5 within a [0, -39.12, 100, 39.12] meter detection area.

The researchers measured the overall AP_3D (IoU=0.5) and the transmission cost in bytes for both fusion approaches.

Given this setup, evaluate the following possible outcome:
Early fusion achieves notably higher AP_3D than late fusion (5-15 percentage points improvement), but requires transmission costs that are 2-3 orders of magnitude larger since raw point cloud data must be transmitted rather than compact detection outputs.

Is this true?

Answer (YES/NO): NO